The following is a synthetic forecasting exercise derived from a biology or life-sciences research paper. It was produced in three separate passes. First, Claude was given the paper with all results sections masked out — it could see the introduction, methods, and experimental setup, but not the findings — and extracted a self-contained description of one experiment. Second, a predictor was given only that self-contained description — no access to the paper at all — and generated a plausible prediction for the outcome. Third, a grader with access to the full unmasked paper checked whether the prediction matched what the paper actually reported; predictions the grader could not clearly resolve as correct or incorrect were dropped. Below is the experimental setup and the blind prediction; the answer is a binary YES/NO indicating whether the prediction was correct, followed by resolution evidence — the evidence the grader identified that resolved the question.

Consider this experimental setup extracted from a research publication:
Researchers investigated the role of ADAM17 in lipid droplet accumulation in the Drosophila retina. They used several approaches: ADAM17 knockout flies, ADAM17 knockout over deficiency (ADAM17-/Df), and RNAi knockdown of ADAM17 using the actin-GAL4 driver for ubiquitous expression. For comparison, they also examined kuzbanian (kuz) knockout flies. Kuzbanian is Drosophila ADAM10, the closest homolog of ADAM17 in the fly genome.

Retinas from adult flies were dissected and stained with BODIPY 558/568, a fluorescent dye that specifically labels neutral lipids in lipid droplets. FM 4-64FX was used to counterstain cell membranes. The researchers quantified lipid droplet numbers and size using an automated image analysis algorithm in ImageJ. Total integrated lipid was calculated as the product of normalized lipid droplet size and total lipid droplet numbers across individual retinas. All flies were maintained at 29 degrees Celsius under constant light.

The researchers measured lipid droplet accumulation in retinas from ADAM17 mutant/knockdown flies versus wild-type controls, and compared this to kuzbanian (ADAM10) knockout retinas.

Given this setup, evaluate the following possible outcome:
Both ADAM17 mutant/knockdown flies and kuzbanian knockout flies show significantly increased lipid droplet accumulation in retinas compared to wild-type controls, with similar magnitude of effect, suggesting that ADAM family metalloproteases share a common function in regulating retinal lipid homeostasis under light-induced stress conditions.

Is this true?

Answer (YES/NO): NO